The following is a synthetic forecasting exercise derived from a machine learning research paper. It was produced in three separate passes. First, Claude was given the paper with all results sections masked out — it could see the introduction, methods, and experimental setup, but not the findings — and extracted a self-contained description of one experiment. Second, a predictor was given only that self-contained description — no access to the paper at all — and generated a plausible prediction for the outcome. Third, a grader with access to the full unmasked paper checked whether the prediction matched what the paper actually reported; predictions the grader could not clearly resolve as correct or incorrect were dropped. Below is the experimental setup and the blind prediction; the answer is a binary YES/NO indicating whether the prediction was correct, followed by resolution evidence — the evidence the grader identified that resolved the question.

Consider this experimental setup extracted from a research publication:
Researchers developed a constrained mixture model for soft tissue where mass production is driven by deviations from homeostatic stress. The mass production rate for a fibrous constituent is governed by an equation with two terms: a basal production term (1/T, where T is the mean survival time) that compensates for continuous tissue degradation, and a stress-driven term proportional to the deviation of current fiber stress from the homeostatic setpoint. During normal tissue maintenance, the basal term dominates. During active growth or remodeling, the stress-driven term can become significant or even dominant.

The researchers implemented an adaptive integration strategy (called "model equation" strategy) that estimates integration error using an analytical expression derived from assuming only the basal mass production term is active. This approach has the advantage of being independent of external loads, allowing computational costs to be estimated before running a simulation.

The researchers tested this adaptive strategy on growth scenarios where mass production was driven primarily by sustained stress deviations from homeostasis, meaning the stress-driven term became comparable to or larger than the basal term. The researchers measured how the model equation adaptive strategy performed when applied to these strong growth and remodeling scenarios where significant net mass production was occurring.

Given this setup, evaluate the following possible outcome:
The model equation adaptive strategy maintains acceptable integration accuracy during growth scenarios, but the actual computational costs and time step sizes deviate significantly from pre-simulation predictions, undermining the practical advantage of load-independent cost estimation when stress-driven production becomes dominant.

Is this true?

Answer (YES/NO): NO